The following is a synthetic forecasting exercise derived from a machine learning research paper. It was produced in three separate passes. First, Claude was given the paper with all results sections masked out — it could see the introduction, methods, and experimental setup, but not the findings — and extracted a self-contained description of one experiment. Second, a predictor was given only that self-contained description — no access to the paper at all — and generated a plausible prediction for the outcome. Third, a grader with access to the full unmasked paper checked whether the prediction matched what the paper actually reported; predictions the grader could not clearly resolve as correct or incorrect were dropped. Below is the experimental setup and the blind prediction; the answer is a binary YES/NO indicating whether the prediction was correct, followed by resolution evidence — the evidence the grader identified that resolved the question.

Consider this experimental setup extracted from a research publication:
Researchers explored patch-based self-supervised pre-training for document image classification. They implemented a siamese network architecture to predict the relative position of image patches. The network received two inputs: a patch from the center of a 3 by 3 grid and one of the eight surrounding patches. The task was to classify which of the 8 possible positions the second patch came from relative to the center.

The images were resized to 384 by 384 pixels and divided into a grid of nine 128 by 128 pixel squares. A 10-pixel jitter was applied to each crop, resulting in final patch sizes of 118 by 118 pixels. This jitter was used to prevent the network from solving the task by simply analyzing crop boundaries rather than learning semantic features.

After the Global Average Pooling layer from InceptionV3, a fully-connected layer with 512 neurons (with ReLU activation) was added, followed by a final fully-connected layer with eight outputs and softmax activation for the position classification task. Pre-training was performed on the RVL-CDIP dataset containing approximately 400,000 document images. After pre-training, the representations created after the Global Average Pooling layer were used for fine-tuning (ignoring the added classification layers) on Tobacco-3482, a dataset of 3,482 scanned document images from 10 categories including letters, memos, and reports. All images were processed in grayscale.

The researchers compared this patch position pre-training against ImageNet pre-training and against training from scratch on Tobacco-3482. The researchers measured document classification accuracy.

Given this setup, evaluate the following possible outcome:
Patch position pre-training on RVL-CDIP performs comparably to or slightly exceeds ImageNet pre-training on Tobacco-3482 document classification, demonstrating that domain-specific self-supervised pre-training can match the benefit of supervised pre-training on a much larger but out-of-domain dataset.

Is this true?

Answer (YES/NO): NO